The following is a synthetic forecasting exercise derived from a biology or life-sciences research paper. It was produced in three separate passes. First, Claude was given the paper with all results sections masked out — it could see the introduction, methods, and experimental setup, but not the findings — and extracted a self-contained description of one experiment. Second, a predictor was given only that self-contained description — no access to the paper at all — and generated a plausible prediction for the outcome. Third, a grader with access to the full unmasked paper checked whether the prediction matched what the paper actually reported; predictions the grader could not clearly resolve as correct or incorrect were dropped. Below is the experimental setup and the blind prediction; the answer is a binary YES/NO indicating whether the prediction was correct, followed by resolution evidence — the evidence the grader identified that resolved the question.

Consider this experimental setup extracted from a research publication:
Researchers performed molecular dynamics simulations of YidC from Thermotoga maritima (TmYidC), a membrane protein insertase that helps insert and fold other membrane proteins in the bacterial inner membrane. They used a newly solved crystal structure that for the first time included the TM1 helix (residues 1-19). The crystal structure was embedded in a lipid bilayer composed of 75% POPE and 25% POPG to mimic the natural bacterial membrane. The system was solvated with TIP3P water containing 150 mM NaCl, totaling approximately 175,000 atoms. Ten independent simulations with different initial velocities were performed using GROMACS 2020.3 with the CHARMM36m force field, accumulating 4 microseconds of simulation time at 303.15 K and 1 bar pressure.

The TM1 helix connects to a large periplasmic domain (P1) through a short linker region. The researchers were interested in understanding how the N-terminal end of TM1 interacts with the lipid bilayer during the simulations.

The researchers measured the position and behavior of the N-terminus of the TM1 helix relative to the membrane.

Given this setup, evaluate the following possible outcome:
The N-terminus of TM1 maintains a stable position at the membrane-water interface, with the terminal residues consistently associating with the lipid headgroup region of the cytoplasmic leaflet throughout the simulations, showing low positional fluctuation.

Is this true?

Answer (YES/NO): NO